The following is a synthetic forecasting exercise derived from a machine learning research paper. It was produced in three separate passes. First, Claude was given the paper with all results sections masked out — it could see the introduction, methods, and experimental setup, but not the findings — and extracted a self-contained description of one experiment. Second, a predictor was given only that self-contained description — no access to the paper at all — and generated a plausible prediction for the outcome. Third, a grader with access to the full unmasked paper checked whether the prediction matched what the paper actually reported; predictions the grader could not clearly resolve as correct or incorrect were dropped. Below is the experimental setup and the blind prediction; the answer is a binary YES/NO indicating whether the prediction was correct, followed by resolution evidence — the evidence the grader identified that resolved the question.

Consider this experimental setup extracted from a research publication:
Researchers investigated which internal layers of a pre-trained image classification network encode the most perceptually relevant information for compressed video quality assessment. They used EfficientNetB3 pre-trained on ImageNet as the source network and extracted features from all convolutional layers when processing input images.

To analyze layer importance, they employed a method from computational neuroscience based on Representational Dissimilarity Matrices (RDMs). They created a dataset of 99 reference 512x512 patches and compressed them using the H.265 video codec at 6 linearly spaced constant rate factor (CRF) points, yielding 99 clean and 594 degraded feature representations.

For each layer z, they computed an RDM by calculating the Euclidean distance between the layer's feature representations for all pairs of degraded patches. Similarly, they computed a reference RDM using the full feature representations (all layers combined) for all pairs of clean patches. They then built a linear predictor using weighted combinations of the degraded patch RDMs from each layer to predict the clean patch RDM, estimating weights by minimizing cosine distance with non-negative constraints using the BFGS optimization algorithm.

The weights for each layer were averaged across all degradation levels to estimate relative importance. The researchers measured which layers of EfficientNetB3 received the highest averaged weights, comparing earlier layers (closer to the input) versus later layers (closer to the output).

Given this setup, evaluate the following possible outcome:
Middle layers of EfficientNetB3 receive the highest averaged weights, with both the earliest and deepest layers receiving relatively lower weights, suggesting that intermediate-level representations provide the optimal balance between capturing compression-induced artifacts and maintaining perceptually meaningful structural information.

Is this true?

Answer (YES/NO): NO